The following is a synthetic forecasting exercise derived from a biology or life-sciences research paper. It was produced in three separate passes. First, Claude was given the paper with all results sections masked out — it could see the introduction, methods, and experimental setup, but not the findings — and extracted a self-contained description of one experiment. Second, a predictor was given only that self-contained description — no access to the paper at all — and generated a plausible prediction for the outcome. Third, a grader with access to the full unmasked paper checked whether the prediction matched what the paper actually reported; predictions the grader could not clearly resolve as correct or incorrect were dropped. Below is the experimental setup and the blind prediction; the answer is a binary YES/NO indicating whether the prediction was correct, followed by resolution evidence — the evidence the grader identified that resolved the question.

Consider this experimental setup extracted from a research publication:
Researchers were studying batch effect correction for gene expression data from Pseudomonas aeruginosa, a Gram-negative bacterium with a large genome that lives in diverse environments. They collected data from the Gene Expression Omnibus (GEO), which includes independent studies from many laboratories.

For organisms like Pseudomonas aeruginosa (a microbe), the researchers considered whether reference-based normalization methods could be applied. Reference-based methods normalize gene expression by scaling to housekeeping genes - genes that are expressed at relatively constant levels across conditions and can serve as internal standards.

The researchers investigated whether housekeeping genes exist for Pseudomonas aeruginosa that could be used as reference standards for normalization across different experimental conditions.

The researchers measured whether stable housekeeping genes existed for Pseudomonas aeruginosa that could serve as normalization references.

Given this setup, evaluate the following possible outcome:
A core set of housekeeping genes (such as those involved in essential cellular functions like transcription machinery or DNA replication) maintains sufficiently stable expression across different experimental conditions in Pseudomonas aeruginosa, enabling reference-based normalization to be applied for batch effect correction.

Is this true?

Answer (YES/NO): NO